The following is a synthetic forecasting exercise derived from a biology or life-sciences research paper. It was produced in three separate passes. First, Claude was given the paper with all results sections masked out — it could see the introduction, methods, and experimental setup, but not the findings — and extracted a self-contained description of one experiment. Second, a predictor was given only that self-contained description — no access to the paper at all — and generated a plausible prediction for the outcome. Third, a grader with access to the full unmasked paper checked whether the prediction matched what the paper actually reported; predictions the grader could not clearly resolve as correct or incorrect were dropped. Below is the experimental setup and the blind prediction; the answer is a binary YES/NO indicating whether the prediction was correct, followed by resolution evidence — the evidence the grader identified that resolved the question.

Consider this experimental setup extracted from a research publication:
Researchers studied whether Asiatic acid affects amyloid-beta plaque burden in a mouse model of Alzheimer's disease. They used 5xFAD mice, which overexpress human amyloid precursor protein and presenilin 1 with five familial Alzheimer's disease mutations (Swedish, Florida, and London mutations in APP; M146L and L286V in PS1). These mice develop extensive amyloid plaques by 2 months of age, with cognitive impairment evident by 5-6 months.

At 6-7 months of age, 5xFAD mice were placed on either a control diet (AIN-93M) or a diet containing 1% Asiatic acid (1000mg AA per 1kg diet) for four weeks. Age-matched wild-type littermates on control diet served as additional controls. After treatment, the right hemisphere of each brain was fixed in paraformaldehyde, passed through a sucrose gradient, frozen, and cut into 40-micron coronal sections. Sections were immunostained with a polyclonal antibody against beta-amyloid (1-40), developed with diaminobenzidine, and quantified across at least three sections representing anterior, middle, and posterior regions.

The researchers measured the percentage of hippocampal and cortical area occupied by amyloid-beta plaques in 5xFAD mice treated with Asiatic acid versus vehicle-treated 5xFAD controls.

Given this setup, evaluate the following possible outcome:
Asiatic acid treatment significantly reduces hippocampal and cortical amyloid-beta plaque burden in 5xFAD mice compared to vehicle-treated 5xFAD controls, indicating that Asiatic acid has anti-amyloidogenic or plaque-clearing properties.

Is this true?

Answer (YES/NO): NO